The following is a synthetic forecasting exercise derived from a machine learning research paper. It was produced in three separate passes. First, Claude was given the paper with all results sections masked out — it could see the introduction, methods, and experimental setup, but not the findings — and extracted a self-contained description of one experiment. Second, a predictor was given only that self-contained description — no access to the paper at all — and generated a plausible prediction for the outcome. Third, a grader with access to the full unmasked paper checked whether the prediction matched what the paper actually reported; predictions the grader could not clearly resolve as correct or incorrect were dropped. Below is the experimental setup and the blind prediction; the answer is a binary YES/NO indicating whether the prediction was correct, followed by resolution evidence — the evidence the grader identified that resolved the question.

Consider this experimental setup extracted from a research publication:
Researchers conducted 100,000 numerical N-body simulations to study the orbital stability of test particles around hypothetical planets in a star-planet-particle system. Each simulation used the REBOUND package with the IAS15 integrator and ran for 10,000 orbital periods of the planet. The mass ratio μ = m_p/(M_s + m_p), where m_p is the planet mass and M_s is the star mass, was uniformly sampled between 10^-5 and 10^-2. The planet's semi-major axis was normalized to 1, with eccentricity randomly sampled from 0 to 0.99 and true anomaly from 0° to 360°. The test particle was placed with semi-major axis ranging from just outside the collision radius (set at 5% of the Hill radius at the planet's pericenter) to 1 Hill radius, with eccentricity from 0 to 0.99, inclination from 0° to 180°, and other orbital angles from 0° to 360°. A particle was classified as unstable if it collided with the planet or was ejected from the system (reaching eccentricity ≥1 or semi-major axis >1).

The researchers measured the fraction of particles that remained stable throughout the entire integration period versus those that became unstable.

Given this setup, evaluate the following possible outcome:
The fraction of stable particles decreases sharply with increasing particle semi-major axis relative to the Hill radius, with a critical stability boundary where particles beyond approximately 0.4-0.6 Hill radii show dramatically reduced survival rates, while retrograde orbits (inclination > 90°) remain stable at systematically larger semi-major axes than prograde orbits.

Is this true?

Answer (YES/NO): NO